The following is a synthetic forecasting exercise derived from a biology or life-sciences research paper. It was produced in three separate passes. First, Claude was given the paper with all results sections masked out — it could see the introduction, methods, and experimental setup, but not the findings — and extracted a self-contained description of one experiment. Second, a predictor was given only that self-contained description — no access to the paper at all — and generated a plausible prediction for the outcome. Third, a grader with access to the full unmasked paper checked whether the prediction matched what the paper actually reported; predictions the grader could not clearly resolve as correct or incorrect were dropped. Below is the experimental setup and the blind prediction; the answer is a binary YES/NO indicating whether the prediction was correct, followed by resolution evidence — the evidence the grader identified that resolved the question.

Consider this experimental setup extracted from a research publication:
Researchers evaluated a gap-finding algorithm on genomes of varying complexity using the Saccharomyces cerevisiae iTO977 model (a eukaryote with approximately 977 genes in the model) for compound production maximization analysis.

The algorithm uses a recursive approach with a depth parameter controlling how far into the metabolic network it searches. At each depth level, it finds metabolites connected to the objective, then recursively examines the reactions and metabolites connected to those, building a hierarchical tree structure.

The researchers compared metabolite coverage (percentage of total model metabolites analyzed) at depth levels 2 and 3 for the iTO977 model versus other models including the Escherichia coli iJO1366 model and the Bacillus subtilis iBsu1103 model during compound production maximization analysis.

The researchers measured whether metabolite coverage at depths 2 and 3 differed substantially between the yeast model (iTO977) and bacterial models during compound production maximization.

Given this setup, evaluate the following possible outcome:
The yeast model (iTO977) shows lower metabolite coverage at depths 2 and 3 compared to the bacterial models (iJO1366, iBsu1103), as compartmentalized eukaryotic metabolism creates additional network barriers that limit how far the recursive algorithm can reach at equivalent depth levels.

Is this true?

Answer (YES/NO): YES